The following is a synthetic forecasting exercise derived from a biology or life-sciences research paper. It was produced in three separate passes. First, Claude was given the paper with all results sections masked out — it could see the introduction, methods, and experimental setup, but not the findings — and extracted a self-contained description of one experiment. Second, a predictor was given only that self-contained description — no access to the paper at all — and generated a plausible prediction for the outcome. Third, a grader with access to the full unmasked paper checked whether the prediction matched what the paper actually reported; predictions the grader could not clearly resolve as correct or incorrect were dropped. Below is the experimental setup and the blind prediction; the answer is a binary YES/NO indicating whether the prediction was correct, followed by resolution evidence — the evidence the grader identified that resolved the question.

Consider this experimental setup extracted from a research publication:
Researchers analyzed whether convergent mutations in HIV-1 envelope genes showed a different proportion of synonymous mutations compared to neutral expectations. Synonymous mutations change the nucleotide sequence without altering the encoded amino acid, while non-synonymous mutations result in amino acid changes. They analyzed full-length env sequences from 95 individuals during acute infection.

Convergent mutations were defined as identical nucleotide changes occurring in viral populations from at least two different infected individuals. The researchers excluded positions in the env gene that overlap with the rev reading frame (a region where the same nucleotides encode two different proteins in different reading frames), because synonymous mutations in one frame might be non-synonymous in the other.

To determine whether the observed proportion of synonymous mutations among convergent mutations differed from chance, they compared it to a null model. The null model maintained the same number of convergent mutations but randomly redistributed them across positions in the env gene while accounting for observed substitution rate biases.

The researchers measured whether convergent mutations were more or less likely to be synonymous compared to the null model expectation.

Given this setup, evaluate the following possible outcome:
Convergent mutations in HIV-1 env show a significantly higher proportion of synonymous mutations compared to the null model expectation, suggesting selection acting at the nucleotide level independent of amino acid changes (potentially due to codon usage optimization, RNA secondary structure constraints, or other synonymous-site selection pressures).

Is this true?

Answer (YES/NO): NO